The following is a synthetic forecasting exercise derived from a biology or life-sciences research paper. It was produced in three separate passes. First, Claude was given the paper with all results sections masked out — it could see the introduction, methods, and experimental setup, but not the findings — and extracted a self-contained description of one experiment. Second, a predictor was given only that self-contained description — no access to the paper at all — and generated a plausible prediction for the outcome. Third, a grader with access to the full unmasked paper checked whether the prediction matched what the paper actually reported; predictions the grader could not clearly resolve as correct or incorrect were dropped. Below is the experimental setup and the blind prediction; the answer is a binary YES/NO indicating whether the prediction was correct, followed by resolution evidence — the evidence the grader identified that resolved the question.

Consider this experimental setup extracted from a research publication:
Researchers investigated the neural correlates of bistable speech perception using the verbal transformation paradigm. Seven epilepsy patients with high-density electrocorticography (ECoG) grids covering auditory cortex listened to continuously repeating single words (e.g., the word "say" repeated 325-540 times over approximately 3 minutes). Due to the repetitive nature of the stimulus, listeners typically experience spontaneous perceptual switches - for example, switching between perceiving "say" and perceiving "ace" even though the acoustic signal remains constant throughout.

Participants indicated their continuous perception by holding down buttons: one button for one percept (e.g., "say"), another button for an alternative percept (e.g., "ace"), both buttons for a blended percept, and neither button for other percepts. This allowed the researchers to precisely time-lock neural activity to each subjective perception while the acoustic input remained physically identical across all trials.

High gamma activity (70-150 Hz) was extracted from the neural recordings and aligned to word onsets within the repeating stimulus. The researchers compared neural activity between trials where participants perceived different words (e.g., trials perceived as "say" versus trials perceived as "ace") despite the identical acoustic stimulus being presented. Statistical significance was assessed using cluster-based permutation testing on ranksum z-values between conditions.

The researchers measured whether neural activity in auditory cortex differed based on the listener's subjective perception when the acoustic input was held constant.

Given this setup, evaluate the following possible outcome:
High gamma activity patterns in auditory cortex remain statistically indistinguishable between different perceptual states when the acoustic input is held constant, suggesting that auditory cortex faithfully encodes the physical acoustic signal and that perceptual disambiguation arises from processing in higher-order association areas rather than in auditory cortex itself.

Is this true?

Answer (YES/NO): NO